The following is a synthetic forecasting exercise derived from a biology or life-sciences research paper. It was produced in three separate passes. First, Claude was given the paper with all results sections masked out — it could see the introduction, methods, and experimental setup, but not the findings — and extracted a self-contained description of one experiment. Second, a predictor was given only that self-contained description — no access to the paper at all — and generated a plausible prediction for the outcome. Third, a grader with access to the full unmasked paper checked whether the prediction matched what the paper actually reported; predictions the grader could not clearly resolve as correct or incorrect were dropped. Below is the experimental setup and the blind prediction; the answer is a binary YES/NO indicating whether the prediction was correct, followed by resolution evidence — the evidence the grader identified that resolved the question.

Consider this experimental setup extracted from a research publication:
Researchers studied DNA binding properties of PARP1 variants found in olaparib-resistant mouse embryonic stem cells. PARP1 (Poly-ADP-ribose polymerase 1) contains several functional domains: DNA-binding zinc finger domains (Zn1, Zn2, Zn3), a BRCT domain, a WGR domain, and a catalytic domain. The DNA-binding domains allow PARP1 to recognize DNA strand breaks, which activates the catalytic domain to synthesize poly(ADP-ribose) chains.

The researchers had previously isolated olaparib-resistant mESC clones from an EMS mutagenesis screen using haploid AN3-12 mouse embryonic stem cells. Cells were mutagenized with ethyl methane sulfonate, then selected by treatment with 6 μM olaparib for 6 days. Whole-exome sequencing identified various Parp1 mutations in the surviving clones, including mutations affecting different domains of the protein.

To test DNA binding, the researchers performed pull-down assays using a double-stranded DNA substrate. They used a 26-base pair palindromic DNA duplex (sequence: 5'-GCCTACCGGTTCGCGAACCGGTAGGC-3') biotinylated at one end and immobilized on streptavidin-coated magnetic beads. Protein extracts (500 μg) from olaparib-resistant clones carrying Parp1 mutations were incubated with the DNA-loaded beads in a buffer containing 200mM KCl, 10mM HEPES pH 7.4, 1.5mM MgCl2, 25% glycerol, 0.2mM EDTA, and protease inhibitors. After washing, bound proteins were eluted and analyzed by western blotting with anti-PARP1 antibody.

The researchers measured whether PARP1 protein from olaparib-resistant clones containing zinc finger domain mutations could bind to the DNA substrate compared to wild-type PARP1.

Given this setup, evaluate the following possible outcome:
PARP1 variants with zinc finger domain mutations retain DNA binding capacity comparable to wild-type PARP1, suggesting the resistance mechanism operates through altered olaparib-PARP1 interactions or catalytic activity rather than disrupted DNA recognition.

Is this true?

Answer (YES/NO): NO